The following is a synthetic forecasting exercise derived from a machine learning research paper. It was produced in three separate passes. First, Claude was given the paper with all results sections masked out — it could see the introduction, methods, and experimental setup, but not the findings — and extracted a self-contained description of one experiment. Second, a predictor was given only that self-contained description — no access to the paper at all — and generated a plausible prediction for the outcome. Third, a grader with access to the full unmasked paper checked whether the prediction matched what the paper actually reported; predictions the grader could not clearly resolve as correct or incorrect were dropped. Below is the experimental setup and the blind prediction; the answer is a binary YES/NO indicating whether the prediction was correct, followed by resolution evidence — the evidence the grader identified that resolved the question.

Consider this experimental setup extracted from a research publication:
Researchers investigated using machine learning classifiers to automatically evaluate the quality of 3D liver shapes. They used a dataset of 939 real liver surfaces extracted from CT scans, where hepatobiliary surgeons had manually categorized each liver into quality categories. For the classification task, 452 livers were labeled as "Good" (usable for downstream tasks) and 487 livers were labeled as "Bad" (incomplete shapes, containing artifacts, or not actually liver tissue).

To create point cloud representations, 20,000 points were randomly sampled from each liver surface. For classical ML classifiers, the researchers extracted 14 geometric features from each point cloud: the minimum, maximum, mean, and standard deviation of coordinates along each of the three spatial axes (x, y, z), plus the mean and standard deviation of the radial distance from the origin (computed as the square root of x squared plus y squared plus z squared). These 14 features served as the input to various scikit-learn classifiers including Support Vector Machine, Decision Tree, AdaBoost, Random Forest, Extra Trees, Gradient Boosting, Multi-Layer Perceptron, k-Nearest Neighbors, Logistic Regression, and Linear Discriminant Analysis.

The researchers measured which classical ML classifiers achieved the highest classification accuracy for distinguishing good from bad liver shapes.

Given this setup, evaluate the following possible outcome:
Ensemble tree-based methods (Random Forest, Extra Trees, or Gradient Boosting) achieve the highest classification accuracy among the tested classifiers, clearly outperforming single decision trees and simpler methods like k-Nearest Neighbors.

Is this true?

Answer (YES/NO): NO